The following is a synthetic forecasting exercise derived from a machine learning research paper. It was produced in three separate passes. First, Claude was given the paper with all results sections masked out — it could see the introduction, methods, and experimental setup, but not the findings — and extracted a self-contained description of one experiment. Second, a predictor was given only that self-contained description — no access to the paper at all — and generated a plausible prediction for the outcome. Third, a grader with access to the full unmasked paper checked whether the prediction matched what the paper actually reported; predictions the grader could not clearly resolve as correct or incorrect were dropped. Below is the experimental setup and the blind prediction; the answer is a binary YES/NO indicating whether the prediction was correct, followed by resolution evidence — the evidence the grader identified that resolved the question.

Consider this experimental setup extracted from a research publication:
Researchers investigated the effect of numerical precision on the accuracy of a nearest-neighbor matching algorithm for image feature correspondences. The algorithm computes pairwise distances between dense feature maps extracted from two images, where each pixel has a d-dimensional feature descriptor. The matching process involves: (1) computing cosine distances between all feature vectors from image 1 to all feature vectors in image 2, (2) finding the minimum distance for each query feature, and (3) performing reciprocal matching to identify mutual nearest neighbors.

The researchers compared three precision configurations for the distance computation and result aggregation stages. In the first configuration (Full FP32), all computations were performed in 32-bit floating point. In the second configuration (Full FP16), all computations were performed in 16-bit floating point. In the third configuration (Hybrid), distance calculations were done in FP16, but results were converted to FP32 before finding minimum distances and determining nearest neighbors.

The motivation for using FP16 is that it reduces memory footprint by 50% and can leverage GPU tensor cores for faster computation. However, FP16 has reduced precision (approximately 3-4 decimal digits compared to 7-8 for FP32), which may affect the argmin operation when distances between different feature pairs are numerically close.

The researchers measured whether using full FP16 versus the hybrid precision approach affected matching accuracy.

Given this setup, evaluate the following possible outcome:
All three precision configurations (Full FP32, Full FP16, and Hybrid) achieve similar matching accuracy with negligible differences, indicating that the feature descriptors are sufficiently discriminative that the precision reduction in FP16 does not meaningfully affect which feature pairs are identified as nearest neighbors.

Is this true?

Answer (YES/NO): NO